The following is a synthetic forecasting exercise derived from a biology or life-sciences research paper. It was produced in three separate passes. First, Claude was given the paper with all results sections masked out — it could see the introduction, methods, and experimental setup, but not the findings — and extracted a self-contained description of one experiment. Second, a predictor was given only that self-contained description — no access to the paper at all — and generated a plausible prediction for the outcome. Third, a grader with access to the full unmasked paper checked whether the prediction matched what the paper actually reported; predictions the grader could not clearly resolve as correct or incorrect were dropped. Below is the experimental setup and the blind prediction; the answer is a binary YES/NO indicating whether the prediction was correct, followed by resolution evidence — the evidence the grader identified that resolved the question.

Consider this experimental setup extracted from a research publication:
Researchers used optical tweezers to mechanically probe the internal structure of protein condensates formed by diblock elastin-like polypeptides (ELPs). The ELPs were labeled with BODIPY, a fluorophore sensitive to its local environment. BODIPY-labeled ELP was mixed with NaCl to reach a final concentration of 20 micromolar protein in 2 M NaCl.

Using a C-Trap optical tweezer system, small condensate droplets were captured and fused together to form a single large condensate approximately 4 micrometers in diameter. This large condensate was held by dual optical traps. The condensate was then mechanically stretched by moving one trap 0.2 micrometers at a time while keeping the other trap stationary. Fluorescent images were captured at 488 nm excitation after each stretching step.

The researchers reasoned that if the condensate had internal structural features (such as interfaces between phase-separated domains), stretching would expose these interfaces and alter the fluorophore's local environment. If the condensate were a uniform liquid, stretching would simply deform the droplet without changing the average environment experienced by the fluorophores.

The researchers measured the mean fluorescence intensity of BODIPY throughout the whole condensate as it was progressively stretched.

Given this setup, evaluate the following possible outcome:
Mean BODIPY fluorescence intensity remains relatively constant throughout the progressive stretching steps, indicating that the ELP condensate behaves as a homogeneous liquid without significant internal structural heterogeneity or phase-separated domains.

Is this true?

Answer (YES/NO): NO